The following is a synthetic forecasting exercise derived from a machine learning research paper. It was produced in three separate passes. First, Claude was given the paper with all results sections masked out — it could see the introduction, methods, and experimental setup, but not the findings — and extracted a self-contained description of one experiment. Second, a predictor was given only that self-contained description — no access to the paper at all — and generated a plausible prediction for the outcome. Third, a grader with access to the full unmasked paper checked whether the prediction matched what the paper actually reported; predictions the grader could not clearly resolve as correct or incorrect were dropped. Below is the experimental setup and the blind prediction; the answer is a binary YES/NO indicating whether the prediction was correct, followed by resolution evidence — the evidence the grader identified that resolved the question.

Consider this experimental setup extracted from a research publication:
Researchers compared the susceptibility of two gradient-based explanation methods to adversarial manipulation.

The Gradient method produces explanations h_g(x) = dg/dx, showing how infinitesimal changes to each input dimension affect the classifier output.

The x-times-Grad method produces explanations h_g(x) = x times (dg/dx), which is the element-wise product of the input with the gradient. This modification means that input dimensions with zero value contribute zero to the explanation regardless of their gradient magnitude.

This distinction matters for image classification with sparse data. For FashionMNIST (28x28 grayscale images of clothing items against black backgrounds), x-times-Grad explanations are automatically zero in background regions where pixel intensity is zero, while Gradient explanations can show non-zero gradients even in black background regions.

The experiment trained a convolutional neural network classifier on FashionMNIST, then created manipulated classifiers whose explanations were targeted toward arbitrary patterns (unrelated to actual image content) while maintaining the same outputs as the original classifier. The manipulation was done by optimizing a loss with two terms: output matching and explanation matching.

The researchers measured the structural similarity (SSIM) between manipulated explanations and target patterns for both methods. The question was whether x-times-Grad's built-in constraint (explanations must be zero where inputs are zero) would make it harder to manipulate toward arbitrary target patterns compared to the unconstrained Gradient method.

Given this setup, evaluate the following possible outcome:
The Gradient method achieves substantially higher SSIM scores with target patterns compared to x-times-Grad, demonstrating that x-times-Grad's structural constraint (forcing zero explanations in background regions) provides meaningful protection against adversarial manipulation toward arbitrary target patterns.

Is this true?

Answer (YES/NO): NO